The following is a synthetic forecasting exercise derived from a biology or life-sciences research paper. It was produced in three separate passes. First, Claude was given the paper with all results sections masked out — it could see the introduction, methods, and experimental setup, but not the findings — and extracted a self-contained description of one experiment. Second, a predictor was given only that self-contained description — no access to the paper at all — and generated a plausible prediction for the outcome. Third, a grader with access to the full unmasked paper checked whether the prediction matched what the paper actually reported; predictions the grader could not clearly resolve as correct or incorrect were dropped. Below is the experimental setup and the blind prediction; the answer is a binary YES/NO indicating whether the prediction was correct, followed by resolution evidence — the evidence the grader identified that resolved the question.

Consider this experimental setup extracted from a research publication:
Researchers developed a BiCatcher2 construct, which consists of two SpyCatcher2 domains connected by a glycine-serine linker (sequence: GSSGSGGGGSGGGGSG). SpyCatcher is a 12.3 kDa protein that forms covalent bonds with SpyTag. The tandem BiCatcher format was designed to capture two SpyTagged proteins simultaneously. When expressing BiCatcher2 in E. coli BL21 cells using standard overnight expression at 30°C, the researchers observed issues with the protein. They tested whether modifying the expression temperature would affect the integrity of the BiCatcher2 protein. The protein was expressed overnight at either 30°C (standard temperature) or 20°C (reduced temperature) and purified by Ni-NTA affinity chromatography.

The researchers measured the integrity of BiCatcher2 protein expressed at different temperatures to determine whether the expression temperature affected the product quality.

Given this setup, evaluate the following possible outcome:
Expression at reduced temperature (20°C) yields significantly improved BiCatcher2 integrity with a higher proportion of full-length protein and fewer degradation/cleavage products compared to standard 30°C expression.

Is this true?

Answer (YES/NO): YES